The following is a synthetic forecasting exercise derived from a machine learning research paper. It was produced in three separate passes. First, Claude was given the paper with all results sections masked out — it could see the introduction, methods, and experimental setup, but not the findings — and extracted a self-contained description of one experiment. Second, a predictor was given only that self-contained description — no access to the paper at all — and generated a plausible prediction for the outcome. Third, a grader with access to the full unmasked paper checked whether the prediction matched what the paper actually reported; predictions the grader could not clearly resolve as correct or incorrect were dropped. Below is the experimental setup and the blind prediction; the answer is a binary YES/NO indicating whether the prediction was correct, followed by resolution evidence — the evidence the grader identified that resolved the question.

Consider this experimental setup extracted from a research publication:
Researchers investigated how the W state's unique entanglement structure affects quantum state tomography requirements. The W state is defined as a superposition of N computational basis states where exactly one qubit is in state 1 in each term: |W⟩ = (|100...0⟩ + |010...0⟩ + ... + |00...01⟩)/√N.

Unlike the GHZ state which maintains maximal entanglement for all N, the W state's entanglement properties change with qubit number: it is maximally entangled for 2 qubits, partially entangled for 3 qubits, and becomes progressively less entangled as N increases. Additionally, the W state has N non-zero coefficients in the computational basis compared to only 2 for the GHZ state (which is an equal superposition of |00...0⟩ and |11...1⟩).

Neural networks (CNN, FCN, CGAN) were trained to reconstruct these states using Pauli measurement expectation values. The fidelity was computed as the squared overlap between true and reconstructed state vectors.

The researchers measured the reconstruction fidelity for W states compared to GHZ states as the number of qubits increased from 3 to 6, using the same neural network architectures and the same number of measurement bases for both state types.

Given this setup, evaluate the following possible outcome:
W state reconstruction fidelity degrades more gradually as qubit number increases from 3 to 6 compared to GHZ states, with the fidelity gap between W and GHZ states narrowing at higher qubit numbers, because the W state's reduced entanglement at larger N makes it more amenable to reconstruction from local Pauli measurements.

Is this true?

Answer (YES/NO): NO